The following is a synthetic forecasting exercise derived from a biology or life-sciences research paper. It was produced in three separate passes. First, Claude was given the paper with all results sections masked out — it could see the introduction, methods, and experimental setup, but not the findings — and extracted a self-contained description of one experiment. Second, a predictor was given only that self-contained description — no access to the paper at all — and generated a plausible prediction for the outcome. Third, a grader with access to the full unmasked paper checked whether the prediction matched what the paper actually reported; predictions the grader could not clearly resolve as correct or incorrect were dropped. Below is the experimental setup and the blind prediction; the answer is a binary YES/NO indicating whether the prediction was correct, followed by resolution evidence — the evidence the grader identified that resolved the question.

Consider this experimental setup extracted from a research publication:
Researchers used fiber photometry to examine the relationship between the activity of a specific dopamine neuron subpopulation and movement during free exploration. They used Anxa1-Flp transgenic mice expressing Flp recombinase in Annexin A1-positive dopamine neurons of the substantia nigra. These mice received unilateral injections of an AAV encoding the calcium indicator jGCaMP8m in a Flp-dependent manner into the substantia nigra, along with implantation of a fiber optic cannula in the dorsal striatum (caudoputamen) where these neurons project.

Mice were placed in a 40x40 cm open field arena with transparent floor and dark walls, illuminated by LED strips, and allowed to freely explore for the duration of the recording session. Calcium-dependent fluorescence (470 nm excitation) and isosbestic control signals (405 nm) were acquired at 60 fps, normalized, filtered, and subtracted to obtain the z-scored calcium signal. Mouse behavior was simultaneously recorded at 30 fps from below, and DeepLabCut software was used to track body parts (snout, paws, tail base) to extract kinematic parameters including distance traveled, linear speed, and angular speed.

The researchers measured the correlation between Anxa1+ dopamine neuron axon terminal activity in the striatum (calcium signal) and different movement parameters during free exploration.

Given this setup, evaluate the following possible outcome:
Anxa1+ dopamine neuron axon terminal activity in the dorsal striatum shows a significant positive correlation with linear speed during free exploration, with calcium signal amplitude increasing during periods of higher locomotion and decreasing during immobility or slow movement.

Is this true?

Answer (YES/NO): YES